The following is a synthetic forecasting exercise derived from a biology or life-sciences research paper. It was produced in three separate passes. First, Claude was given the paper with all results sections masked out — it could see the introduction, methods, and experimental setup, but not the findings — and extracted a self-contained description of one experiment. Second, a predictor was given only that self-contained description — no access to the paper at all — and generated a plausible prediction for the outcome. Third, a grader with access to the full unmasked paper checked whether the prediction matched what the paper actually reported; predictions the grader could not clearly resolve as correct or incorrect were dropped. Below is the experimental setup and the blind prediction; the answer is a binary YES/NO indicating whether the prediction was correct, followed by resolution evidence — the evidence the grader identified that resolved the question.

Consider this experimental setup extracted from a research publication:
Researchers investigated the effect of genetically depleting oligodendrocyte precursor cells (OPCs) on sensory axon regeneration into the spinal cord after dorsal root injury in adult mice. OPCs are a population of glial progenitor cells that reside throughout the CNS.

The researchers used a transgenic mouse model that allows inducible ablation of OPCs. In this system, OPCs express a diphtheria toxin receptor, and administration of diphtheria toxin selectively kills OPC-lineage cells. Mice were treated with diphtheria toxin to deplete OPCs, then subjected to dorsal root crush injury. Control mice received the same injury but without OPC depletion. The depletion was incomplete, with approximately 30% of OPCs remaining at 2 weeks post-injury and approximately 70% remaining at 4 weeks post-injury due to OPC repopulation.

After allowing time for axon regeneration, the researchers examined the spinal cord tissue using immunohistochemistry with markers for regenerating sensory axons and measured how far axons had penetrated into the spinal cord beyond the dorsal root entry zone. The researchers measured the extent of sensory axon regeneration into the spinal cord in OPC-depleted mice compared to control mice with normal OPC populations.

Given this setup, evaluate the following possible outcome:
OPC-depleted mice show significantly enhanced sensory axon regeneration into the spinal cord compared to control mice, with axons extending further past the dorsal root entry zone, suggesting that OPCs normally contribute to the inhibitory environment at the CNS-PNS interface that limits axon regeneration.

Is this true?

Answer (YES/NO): YES